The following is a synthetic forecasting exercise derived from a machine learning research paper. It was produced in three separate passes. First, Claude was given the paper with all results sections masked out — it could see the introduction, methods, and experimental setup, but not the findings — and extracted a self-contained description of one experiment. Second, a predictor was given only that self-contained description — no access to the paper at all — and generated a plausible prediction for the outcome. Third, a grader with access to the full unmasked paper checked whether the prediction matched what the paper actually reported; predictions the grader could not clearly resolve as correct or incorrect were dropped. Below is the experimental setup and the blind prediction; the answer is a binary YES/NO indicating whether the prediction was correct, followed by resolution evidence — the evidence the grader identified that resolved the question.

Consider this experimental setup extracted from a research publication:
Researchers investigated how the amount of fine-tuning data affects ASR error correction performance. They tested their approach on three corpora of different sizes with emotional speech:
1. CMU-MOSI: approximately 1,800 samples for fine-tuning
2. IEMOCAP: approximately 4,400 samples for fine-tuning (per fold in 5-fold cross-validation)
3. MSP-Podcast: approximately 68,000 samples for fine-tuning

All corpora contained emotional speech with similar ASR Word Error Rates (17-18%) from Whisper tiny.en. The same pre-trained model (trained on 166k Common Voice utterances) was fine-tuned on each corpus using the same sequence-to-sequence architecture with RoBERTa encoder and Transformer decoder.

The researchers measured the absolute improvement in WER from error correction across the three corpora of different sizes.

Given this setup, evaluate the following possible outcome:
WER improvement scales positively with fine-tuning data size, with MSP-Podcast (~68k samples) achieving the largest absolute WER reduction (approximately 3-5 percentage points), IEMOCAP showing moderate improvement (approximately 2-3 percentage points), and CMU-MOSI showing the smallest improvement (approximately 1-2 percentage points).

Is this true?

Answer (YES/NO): NO